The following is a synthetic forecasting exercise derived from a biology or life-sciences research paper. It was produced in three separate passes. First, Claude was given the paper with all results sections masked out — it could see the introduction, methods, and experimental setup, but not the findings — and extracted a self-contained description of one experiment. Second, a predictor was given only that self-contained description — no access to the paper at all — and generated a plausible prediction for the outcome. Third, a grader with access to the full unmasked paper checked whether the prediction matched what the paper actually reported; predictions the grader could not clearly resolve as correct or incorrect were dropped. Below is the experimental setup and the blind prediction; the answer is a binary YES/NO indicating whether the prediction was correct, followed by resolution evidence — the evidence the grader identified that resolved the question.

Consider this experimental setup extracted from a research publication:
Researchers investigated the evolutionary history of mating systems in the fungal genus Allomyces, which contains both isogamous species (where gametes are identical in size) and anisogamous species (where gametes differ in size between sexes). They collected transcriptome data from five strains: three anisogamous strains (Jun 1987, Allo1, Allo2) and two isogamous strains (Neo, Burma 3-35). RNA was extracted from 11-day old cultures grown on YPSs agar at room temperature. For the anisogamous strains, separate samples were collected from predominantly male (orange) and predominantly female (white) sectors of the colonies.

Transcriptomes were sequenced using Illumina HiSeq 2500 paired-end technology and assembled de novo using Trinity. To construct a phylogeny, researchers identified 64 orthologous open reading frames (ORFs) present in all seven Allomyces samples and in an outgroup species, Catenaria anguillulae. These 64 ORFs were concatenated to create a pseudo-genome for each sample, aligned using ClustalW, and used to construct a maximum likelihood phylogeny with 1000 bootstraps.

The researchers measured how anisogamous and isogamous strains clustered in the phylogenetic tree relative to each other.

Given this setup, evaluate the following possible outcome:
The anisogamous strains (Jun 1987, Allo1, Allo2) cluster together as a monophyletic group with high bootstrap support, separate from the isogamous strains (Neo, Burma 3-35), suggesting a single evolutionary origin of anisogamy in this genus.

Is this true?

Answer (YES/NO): YES